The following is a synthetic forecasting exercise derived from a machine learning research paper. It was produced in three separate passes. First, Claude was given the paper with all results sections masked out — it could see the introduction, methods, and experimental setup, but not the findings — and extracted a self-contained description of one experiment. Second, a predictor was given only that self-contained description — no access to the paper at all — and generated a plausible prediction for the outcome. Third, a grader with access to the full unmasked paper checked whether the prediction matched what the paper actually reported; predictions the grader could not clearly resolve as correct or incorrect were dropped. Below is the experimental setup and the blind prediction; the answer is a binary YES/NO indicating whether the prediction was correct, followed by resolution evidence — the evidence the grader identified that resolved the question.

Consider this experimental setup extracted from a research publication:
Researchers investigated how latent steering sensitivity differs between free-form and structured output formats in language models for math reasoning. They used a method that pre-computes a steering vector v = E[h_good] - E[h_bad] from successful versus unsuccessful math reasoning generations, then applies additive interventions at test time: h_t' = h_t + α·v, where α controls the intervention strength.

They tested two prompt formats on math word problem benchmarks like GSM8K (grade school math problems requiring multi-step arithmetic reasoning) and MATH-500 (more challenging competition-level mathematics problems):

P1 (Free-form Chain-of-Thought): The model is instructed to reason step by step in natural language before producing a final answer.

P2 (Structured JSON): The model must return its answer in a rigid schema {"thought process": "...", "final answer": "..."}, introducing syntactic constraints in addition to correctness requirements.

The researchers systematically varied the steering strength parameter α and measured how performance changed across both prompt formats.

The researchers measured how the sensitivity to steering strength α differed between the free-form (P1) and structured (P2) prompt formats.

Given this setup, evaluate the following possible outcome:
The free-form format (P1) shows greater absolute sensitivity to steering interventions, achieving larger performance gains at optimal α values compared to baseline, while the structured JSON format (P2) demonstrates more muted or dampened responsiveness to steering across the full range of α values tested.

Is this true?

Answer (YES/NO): NO